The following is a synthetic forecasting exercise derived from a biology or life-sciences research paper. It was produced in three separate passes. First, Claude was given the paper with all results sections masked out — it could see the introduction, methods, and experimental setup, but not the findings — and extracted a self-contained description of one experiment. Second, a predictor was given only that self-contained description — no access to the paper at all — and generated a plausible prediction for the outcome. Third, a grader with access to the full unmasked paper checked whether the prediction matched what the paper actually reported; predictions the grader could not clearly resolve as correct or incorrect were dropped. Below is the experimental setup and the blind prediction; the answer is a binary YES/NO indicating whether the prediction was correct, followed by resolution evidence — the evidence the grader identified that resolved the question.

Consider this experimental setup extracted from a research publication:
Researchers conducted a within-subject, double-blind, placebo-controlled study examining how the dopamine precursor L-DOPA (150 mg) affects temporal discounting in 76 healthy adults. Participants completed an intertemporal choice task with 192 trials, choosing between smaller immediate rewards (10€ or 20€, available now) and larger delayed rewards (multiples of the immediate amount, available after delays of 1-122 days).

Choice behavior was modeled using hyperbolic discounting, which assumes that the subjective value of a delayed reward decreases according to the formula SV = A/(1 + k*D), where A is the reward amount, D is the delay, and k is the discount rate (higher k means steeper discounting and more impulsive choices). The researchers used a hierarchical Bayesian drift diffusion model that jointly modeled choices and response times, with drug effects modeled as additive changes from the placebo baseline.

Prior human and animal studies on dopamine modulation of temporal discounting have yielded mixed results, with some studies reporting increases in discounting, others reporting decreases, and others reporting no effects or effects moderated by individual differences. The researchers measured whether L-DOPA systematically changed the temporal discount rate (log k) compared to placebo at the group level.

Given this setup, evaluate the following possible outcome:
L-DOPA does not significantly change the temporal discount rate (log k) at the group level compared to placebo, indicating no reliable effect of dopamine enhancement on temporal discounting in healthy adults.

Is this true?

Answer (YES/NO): NO